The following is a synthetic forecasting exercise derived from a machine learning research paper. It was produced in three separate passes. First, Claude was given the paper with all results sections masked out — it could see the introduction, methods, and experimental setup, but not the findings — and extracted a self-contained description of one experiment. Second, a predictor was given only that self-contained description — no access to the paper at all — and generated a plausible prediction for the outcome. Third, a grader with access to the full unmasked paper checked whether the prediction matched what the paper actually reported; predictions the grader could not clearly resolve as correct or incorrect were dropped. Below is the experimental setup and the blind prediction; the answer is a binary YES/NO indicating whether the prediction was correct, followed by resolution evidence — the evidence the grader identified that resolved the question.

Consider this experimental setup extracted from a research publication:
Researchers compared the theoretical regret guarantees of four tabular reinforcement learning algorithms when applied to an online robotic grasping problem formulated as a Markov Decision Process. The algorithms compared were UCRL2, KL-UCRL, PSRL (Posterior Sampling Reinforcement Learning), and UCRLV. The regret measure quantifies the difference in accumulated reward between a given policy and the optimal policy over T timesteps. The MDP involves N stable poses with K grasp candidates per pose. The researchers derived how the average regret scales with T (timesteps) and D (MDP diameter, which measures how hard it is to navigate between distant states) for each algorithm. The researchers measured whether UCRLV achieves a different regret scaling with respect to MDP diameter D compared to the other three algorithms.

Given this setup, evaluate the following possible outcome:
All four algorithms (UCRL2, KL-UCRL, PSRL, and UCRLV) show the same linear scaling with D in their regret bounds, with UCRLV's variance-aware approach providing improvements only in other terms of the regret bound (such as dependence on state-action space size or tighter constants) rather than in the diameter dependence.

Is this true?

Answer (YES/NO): NO